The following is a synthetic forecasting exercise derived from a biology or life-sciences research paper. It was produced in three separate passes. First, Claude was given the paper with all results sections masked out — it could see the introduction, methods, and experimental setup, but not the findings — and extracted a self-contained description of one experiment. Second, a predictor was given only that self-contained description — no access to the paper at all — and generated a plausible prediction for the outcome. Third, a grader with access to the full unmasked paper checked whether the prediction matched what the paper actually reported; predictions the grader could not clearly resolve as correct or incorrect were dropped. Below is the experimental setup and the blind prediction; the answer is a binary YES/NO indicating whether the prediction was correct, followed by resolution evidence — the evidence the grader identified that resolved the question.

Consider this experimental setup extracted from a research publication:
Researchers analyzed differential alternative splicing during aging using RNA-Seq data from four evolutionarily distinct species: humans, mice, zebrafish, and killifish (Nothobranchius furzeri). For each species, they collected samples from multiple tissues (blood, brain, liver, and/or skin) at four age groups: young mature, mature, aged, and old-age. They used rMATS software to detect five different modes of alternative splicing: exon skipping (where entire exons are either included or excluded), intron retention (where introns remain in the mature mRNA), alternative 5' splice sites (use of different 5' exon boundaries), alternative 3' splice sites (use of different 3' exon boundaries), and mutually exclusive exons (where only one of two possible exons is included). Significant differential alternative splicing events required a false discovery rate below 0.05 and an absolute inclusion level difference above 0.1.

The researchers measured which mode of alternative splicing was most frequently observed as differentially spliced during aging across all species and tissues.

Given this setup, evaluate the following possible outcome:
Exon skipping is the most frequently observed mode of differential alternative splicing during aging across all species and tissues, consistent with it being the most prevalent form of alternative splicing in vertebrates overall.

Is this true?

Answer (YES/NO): YES